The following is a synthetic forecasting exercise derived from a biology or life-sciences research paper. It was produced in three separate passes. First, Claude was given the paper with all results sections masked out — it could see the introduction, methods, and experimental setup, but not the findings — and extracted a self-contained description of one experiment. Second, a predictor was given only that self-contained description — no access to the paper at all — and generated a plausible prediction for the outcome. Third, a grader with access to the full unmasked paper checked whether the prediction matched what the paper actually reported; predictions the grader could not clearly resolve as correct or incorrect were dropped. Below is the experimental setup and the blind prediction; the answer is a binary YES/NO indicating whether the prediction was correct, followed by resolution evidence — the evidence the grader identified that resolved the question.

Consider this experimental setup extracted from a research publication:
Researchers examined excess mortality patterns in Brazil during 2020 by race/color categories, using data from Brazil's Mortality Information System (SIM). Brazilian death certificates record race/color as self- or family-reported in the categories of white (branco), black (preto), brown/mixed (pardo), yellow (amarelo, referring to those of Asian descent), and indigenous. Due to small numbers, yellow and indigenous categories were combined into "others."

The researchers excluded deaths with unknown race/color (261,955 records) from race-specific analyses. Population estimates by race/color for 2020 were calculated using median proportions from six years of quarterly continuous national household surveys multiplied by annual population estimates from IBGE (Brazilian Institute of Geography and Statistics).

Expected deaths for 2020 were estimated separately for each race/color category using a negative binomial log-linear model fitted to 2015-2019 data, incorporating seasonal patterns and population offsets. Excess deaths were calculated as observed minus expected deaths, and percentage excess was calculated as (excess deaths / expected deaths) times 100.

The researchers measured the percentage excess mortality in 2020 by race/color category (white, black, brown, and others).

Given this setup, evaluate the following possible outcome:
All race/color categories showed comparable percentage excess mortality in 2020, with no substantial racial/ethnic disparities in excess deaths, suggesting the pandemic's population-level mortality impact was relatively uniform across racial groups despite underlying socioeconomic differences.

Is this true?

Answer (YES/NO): NO